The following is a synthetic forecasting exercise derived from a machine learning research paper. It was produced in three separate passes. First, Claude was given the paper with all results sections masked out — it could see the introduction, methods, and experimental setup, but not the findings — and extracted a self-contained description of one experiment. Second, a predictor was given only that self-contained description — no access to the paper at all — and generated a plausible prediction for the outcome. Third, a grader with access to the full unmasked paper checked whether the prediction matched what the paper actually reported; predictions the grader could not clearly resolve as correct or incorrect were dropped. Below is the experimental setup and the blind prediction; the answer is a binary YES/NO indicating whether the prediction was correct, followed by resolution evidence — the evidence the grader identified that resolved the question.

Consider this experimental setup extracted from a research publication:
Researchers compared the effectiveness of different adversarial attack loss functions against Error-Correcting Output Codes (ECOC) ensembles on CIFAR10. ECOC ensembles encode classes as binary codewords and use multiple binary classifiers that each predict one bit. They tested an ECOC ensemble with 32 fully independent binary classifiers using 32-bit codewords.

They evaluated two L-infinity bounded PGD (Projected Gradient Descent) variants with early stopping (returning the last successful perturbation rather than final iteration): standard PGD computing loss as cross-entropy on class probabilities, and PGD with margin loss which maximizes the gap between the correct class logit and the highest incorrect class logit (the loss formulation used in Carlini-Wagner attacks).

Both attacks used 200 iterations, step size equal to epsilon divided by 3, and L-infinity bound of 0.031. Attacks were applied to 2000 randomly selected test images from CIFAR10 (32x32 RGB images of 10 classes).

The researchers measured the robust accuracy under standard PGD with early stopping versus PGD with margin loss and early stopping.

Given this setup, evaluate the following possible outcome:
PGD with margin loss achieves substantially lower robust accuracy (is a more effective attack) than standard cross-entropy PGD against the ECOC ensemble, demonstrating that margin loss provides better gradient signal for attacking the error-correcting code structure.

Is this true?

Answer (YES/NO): YES